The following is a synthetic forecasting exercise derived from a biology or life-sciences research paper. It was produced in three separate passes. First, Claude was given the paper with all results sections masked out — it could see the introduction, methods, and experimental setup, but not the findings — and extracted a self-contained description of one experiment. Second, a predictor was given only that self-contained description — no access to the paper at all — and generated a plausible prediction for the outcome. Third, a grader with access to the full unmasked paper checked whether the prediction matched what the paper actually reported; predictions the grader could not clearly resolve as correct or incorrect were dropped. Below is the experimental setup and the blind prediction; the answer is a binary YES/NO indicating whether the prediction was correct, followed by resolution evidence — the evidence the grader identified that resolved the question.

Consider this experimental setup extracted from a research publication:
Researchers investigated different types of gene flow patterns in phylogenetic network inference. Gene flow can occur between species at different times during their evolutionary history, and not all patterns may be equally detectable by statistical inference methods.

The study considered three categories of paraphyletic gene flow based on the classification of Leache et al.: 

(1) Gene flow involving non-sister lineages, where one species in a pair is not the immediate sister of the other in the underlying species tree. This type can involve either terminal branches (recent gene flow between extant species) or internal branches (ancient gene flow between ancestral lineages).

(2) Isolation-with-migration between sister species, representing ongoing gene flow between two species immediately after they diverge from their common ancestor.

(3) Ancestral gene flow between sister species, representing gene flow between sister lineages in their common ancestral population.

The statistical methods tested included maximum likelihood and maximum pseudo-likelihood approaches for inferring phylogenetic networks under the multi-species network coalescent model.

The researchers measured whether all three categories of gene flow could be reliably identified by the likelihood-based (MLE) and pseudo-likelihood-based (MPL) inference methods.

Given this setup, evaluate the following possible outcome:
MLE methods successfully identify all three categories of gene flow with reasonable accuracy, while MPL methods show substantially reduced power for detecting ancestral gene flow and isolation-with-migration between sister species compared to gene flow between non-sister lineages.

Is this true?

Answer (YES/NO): NO